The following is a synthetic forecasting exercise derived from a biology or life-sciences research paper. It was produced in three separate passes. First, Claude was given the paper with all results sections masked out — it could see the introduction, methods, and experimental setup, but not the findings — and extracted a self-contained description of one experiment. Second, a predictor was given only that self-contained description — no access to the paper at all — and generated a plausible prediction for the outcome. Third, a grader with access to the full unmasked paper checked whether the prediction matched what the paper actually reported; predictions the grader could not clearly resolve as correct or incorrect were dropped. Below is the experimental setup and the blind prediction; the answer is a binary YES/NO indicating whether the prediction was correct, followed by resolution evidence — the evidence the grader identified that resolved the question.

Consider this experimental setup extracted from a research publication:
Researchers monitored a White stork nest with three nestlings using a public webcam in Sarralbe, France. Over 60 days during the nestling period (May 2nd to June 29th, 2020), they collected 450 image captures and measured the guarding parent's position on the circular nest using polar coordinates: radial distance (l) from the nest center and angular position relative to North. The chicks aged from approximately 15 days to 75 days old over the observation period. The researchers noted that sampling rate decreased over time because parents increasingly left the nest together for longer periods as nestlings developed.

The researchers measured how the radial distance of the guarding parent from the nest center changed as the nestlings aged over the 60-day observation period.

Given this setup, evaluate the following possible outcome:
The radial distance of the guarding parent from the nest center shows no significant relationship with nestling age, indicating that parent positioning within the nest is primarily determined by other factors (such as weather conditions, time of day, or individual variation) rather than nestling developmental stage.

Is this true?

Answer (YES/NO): NO